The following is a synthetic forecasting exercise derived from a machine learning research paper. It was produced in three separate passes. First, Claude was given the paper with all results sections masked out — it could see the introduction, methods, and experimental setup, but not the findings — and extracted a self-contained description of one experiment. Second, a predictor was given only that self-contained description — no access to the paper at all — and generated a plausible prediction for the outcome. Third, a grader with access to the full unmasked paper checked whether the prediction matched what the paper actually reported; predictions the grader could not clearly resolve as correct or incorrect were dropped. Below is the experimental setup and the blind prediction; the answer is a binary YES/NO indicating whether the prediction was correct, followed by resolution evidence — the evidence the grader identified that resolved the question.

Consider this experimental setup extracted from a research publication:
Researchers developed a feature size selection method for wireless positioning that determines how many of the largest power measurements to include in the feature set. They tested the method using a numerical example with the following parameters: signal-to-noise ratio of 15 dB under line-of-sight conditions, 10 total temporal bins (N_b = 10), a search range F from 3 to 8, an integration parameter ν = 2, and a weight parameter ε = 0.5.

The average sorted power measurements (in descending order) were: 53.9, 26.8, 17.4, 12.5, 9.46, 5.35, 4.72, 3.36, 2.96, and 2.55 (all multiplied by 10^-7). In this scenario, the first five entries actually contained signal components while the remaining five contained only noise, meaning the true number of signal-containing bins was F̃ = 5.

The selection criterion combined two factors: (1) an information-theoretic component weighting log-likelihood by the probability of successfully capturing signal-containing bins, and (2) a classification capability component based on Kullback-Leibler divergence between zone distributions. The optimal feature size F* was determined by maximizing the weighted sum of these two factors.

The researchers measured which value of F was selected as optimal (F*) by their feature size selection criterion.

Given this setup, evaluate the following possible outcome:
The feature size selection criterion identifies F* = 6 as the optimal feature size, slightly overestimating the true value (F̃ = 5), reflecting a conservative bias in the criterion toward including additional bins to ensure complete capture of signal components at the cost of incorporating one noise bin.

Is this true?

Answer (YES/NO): NO